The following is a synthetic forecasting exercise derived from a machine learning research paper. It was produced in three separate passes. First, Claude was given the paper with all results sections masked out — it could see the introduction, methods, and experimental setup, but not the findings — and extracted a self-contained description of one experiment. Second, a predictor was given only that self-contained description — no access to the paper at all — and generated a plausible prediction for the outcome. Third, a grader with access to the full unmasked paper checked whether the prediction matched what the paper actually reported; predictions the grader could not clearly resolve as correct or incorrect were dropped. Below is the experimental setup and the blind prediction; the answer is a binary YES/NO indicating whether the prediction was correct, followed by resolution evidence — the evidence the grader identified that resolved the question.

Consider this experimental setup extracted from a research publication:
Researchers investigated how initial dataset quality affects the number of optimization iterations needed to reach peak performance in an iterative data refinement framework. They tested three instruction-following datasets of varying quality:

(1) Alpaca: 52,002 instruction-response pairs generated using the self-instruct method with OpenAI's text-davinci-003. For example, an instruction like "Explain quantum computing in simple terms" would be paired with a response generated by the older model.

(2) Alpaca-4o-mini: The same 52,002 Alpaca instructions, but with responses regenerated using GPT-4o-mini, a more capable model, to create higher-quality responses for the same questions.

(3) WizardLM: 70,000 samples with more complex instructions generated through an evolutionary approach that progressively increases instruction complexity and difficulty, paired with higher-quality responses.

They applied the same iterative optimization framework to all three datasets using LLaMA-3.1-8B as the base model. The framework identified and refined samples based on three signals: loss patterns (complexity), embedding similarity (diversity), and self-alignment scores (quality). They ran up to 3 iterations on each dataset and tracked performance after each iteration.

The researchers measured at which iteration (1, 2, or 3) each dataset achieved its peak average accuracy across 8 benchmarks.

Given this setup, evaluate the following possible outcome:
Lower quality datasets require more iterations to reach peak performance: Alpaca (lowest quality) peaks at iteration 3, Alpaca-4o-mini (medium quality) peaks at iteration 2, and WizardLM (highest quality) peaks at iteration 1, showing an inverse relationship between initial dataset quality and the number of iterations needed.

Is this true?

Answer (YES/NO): YES